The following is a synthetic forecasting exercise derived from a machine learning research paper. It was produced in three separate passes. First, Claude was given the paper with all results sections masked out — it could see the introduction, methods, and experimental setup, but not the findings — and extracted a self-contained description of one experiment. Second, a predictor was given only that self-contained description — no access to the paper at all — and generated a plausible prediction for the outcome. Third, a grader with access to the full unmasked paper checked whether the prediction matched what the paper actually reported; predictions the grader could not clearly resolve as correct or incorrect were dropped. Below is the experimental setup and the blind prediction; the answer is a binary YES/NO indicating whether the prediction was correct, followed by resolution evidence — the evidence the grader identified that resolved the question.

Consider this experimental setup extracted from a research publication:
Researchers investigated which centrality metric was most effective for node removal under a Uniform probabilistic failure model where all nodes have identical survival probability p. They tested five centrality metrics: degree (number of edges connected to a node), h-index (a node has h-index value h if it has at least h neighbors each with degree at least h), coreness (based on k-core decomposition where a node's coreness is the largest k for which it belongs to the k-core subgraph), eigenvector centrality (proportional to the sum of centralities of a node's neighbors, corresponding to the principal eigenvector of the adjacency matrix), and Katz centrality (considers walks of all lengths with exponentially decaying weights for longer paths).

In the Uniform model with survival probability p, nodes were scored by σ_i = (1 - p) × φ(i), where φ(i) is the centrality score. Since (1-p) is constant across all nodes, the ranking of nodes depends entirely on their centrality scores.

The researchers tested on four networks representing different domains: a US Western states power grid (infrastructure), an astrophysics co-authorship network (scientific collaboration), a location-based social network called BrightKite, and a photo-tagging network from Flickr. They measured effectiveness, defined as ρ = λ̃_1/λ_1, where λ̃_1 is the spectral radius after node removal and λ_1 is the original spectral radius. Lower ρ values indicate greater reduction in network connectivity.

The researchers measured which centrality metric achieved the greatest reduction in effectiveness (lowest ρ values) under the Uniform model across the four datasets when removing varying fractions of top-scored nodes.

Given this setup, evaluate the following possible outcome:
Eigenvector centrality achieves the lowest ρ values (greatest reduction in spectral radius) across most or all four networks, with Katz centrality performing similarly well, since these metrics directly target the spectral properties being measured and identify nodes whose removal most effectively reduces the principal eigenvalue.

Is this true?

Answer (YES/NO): NO